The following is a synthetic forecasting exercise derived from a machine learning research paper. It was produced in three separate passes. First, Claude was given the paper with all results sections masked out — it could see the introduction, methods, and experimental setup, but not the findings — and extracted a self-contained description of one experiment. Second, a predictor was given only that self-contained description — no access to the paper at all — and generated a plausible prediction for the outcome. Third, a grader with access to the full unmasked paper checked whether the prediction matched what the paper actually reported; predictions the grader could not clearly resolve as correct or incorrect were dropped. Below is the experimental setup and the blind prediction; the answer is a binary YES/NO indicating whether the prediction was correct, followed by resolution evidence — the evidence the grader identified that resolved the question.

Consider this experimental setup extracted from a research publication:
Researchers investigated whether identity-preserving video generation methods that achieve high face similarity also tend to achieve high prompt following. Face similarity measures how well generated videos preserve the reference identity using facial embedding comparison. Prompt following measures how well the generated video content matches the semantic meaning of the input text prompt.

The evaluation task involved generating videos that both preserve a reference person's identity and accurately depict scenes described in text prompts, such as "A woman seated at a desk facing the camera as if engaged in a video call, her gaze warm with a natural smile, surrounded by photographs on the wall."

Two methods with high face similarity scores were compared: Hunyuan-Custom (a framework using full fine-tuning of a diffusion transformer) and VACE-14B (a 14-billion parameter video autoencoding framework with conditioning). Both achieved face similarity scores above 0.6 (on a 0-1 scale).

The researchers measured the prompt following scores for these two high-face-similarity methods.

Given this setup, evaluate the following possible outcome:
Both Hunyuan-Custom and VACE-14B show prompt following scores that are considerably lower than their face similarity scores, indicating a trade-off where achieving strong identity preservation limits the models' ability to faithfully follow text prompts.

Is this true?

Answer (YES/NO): NO